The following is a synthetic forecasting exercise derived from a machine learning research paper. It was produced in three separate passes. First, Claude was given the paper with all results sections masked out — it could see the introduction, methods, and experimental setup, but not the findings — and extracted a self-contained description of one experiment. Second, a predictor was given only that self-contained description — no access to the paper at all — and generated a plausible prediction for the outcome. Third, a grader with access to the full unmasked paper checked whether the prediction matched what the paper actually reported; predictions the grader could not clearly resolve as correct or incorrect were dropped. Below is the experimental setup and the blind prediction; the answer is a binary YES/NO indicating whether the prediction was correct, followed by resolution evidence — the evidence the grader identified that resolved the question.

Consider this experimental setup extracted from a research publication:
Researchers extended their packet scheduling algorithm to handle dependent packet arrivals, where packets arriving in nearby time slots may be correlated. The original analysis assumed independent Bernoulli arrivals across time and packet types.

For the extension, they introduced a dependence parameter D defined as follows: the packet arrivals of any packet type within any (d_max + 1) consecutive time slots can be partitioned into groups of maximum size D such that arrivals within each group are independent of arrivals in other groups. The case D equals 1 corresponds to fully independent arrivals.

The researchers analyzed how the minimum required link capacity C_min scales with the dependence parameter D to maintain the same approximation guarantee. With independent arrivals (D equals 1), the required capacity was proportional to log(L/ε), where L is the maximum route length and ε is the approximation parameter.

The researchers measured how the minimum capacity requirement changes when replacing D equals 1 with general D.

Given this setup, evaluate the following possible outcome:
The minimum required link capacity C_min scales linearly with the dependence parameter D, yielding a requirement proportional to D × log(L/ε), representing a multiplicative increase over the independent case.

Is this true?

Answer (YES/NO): YES